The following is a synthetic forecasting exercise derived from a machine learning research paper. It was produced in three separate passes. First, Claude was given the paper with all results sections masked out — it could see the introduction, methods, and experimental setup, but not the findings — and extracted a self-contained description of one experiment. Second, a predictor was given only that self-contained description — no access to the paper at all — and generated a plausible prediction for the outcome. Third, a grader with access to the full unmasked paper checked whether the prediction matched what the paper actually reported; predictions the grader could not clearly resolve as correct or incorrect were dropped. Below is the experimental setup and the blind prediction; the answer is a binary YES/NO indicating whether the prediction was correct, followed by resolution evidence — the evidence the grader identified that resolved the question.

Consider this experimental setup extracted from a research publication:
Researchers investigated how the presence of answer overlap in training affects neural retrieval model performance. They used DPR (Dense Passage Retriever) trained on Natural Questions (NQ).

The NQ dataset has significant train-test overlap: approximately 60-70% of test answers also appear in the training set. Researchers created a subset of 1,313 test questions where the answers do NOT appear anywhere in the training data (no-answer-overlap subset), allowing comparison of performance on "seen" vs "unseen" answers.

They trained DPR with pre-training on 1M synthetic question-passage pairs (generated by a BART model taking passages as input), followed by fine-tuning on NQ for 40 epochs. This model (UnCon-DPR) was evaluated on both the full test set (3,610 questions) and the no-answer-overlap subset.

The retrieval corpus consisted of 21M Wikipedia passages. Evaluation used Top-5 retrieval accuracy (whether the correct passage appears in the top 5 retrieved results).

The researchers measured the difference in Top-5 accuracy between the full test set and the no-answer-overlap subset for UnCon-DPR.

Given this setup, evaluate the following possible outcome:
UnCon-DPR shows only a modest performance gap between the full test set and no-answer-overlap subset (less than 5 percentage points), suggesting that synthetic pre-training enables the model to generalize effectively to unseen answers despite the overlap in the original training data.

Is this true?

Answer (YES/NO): NO